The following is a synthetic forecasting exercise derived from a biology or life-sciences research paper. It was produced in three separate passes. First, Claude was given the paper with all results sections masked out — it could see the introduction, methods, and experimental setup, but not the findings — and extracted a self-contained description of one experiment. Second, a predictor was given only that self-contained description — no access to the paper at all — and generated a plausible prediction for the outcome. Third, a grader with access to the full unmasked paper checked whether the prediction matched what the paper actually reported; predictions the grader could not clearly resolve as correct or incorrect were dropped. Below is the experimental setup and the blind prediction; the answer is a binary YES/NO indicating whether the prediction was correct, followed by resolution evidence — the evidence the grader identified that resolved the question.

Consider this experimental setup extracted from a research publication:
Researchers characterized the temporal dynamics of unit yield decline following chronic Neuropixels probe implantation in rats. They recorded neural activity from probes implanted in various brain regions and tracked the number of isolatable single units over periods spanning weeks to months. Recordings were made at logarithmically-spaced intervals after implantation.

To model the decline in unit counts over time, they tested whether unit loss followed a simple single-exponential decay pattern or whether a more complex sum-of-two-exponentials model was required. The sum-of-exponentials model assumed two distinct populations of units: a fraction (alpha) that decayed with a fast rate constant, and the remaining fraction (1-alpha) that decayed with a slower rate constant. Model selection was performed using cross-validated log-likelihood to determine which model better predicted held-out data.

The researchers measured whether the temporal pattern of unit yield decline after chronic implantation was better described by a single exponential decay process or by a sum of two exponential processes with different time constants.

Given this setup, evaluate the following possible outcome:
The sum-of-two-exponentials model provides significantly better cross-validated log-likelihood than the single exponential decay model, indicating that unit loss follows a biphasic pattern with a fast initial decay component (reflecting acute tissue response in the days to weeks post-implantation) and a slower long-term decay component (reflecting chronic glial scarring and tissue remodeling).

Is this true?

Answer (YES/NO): NO